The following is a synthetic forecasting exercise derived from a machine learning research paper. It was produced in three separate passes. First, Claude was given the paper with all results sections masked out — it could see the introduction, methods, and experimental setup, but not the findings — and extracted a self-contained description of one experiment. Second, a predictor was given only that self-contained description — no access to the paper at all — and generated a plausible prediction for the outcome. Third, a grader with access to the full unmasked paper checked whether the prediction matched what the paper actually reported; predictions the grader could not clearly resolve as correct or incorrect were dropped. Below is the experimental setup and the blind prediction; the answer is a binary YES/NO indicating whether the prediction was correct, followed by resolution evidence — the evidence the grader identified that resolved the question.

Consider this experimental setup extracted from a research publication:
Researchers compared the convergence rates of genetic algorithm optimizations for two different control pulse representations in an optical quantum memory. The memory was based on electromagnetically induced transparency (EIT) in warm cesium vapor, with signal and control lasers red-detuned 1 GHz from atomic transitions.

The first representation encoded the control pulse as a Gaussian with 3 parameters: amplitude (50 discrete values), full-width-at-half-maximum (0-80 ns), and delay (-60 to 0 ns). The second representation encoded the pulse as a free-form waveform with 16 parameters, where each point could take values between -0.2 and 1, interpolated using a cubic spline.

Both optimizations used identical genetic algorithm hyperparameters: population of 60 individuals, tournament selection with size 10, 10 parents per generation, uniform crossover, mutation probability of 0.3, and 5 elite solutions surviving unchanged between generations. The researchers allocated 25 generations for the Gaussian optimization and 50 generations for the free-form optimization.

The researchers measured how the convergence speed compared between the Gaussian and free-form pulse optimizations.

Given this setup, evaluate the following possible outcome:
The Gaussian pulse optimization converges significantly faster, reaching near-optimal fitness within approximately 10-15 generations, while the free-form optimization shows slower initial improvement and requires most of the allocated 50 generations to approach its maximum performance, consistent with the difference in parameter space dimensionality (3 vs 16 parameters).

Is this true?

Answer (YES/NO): NO